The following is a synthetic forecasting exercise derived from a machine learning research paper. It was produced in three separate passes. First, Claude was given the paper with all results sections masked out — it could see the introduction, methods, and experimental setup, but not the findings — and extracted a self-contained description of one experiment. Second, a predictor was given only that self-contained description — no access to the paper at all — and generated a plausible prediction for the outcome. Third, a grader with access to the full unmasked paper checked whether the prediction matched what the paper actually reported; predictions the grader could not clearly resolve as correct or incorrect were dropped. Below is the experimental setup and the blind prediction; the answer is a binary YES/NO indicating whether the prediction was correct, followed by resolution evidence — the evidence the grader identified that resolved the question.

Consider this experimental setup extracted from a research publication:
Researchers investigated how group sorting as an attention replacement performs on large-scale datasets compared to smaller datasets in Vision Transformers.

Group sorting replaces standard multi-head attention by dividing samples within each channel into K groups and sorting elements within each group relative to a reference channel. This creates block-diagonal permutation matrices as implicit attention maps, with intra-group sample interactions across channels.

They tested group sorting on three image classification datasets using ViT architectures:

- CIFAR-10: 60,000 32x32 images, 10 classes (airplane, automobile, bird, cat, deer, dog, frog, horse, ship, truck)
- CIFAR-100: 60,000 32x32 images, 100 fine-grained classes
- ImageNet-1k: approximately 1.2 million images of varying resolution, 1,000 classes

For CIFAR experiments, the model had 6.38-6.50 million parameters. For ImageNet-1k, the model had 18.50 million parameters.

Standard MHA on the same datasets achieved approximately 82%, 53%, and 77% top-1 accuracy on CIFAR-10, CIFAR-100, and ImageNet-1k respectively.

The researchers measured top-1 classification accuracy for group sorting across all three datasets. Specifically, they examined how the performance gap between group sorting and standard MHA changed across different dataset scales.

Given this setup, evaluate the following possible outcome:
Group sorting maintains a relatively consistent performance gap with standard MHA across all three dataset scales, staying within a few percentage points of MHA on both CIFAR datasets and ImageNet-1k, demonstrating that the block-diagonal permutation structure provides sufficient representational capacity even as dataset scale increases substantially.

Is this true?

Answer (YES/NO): NO